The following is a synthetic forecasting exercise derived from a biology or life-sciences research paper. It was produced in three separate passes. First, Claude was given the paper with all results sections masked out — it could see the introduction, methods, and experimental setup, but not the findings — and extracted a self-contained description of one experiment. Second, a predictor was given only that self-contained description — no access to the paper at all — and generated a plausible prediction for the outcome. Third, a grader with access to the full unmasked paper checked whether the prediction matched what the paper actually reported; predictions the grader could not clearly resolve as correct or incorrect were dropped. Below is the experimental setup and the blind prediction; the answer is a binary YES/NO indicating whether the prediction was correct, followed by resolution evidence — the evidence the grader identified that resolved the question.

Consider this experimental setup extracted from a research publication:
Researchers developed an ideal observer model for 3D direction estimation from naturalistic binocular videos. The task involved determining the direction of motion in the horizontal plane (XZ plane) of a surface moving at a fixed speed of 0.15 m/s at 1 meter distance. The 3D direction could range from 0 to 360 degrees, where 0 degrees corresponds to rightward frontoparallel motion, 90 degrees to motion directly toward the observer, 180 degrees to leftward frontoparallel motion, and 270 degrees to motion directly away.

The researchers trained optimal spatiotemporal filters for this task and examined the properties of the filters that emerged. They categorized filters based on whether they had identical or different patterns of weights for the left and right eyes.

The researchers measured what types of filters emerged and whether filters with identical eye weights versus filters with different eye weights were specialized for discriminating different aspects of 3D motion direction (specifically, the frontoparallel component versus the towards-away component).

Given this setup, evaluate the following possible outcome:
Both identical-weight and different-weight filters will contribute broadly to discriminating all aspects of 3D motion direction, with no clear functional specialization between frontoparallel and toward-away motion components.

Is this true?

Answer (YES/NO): NO